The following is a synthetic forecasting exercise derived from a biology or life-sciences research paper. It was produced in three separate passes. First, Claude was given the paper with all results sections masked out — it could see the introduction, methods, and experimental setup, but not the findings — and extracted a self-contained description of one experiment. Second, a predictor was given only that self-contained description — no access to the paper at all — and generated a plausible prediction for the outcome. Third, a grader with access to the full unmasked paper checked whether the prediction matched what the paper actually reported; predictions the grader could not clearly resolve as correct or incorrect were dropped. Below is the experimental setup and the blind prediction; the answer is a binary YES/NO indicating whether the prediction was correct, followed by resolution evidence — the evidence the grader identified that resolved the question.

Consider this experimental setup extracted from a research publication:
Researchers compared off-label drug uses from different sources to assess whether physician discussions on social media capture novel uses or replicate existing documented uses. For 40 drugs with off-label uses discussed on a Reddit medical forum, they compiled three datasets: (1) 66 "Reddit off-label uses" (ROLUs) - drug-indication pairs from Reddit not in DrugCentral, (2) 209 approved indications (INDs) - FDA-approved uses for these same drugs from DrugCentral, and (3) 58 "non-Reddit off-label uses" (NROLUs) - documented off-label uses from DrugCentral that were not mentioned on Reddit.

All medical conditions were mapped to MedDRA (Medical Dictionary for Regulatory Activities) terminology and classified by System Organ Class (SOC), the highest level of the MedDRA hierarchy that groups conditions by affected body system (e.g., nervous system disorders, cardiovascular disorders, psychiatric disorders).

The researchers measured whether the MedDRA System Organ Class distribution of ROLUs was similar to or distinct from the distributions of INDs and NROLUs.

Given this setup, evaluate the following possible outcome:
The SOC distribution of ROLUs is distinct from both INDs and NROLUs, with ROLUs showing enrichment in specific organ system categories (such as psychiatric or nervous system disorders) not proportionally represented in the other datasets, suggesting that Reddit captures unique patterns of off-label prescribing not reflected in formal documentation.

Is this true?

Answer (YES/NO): NO